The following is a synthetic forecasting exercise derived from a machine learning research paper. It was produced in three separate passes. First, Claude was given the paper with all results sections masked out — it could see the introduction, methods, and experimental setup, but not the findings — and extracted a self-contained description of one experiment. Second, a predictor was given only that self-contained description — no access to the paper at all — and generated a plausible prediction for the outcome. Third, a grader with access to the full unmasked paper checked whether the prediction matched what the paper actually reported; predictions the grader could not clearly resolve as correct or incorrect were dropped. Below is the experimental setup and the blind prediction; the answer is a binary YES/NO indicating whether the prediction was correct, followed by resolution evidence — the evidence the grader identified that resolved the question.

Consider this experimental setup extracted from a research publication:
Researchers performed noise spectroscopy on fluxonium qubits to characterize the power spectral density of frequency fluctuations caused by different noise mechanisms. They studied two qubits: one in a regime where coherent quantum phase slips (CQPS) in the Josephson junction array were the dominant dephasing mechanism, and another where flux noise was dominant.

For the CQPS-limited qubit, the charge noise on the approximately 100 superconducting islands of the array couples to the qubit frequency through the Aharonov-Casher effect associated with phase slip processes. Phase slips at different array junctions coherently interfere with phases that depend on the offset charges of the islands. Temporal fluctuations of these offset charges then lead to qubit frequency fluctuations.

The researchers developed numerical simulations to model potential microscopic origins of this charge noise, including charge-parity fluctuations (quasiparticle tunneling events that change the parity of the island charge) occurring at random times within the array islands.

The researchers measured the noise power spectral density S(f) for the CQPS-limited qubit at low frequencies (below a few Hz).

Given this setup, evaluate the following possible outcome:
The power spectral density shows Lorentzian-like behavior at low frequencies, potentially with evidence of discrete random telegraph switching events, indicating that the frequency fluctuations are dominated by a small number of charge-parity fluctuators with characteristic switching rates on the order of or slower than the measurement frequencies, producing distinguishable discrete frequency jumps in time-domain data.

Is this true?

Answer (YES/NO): NO